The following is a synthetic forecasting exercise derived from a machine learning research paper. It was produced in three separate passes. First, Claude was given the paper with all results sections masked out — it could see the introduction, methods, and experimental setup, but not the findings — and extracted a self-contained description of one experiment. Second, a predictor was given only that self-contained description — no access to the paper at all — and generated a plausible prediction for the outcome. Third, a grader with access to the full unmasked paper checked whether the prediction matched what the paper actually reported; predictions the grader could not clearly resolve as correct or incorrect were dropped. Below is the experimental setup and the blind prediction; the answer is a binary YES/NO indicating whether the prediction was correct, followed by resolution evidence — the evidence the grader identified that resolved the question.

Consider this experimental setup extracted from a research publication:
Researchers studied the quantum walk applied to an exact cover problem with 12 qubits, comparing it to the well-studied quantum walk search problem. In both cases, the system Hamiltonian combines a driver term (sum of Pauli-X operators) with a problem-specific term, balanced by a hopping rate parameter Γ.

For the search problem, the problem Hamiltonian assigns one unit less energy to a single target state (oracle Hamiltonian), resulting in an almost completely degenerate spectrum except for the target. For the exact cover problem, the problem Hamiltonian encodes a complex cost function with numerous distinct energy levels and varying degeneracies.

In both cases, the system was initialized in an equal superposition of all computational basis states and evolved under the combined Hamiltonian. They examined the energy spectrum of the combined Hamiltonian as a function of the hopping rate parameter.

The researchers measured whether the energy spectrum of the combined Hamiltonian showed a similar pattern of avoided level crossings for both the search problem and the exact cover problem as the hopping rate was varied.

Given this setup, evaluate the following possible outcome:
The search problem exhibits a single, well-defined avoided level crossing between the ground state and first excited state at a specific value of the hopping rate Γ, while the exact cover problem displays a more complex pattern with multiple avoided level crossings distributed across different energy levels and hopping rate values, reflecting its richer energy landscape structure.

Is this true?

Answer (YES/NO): YES